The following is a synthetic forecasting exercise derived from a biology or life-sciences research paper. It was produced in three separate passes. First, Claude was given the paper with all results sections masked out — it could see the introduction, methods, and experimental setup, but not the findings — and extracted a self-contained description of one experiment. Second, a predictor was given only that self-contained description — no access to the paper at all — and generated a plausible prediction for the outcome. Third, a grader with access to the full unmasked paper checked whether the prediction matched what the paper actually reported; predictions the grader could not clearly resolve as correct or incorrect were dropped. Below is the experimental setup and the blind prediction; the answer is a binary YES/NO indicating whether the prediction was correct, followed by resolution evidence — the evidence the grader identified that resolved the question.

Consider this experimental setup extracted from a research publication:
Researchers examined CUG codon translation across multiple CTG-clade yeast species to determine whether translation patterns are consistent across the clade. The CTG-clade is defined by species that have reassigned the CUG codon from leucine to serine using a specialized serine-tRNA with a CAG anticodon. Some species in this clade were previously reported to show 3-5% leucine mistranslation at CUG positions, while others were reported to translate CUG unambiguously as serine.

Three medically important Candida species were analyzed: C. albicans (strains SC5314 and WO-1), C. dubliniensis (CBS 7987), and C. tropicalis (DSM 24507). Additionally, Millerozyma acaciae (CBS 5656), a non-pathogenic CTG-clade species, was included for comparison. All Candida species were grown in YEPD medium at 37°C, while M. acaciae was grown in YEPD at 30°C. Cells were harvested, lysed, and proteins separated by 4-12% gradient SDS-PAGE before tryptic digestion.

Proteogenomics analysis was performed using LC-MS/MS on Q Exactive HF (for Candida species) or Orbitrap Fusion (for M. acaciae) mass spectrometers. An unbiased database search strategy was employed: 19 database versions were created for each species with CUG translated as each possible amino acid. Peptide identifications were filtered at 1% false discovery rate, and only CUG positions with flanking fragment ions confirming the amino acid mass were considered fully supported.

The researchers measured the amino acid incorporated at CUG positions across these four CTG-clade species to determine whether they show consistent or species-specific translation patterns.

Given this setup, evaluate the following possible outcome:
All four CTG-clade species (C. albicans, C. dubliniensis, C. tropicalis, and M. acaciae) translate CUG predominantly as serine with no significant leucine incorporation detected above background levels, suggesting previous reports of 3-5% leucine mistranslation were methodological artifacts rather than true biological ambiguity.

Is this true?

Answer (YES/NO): YES